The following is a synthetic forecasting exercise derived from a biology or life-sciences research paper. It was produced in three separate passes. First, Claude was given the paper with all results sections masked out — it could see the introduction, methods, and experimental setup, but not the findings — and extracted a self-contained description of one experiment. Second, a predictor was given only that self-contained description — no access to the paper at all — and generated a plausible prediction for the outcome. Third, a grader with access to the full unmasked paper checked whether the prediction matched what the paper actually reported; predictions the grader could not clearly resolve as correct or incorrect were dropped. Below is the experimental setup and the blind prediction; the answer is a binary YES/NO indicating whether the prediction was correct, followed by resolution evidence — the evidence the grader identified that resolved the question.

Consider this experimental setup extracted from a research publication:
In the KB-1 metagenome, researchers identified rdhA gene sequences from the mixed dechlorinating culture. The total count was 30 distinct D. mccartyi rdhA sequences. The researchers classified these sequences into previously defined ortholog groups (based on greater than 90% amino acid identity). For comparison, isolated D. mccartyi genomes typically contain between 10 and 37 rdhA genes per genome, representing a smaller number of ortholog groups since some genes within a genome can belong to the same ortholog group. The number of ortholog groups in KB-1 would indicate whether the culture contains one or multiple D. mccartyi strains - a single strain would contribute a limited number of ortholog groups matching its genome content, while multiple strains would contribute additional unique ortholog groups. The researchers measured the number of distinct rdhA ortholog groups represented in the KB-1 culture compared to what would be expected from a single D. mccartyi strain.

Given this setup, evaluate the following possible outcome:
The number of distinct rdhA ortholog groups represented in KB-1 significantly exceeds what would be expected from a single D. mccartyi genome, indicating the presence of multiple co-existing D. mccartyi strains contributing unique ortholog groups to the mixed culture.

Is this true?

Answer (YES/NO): YES